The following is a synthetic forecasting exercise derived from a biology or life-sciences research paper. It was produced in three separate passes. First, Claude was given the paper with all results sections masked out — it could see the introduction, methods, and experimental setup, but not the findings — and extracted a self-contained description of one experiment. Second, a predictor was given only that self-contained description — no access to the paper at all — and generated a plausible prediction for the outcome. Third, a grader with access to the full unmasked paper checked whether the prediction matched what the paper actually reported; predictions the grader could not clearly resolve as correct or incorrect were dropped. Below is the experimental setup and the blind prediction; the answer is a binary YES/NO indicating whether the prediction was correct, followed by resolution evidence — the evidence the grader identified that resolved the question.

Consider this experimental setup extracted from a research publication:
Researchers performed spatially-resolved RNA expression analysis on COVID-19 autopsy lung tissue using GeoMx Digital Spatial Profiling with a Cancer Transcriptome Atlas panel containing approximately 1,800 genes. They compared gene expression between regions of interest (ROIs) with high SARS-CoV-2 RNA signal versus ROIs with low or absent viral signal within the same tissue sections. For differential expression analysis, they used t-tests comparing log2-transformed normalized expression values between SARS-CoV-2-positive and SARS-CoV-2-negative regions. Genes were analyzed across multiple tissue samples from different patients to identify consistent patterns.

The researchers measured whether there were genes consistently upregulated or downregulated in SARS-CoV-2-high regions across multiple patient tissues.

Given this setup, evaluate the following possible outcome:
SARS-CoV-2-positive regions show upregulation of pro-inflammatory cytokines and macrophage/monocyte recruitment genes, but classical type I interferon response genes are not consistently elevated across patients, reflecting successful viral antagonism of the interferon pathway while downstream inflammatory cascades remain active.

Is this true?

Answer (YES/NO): NO